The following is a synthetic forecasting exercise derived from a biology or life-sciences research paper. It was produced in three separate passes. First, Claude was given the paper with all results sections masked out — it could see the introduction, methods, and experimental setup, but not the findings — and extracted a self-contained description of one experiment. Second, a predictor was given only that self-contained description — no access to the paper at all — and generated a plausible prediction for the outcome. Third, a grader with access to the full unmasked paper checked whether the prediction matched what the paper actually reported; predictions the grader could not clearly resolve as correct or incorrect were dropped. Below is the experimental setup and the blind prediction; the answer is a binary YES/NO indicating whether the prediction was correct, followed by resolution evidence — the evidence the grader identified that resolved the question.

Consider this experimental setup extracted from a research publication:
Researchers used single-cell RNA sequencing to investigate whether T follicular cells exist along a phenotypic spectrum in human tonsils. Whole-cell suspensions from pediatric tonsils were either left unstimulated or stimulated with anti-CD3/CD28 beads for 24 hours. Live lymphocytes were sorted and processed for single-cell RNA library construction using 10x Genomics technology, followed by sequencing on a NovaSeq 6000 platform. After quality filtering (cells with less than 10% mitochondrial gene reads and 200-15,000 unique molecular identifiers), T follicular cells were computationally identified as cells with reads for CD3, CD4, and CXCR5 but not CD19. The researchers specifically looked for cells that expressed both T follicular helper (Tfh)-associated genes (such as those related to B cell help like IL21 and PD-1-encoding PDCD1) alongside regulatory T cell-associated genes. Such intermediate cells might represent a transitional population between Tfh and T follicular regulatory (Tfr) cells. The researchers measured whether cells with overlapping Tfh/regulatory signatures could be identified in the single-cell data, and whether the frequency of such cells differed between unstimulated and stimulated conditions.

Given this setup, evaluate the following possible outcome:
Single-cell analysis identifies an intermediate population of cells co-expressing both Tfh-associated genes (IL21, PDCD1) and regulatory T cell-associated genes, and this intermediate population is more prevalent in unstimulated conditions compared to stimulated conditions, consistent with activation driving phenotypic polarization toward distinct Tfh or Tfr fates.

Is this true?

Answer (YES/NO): NO